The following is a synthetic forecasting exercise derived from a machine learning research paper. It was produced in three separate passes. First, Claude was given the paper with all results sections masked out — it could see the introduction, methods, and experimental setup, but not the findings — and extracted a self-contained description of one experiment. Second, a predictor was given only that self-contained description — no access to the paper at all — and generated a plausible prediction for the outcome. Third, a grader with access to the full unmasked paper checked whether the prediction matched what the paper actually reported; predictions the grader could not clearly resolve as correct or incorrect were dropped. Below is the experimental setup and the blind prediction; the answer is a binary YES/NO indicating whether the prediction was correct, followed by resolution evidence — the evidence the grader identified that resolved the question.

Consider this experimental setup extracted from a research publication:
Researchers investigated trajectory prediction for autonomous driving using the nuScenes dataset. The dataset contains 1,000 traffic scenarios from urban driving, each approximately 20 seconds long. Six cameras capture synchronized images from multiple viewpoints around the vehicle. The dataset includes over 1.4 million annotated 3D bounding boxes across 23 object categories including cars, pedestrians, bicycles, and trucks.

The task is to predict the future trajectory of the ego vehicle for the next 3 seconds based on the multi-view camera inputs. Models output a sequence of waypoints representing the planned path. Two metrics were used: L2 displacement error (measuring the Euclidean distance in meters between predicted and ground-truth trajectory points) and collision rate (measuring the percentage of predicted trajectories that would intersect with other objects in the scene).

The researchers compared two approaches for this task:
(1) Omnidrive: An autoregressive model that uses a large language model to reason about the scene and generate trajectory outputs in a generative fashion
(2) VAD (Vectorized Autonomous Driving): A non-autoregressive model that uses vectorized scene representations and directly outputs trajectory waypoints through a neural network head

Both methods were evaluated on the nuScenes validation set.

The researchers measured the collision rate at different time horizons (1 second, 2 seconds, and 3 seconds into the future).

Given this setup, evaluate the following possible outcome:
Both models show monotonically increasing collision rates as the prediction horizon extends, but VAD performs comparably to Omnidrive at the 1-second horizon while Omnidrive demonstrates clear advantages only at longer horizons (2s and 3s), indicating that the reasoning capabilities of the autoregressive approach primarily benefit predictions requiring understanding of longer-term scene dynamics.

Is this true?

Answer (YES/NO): NO